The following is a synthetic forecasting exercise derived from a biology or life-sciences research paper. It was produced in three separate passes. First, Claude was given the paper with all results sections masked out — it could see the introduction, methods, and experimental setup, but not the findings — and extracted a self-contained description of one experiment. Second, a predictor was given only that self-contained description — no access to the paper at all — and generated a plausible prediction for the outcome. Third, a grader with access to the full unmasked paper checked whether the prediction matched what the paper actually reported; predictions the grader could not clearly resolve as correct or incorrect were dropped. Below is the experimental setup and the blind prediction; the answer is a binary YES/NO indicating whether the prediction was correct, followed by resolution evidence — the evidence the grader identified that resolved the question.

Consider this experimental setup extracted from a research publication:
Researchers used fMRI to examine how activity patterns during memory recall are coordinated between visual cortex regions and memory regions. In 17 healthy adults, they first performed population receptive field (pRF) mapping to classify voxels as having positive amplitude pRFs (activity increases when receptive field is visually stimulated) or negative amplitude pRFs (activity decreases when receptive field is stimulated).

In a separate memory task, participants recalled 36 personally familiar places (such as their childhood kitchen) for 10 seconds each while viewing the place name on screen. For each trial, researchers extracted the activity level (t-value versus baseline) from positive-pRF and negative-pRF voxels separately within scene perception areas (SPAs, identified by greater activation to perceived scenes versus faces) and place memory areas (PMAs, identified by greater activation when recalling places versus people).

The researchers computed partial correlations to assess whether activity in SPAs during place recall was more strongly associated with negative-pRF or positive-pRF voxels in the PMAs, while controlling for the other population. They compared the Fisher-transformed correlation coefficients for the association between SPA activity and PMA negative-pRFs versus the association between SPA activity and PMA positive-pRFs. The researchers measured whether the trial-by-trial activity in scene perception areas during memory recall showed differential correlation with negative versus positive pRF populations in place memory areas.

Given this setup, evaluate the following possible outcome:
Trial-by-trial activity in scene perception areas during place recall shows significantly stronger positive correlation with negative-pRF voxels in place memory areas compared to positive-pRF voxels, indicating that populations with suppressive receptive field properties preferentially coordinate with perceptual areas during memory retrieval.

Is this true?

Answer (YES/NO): NO